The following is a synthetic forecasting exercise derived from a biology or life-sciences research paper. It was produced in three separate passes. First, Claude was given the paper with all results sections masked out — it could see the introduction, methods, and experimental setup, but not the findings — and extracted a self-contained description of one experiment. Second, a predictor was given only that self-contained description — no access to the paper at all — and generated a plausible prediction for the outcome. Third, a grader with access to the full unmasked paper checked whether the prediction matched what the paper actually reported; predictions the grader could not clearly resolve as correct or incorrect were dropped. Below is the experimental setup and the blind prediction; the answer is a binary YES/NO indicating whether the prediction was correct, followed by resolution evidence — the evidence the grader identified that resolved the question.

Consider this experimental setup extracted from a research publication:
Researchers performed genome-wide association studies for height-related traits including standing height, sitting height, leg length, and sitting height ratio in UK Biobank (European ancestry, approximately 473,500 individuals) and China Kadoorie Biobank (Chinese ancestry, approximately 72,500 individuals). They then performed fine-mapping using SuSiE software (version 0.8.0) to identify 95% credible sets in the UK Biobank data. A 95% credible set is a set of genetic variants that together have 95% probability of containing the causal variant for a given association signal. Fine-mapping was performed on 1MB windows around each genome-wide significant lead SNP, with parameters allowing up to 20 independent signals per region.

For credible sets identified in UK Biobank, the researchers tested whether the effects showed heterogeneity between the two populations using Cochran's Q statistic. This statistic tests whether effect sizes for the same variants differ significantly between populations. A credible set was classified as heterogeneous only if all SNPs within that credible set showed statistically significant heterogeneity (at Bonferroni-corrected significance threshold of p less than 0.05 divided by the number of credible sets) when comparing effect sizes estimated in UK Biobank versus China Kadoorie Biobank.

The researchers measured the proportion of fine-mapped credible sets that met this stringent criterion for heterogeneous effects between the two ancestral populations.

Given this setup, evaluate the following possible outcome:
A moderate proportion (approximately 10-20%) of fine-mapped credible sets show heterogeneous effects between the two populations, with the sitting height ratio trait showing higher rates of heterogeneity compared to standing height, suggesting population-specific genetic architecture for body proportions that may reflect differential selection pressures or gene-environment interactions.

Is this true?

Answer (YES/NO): NO